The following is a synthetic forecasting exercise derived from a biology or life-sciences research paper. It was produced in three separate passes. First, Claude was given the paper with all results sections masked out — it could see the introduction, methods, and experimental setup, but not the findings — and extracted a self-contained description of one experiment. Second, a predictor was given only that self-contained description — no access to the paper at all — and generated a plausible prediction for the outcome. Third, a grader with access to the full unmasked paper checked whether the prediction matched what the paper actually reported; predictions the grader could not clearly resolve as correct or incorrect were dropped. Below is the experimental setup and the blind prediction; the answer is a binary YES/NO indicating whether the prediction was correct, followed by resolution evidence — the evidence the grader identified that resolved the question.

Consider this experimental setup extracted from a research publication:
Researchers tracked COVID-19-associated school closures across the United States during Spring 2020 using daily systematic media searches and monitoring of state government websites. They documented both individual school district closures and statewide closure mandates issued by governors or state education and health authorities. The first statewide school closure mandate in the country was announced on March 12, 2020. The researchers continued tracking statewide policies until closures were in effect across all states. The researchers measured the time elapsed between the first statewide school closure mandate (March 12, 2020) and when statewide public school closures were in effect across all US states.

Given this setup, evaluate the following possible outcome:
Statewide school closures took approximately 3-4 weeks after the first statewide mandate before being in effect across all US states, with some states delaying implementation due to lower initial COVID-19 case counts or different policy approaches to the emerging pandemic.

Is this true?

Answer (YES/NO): NO